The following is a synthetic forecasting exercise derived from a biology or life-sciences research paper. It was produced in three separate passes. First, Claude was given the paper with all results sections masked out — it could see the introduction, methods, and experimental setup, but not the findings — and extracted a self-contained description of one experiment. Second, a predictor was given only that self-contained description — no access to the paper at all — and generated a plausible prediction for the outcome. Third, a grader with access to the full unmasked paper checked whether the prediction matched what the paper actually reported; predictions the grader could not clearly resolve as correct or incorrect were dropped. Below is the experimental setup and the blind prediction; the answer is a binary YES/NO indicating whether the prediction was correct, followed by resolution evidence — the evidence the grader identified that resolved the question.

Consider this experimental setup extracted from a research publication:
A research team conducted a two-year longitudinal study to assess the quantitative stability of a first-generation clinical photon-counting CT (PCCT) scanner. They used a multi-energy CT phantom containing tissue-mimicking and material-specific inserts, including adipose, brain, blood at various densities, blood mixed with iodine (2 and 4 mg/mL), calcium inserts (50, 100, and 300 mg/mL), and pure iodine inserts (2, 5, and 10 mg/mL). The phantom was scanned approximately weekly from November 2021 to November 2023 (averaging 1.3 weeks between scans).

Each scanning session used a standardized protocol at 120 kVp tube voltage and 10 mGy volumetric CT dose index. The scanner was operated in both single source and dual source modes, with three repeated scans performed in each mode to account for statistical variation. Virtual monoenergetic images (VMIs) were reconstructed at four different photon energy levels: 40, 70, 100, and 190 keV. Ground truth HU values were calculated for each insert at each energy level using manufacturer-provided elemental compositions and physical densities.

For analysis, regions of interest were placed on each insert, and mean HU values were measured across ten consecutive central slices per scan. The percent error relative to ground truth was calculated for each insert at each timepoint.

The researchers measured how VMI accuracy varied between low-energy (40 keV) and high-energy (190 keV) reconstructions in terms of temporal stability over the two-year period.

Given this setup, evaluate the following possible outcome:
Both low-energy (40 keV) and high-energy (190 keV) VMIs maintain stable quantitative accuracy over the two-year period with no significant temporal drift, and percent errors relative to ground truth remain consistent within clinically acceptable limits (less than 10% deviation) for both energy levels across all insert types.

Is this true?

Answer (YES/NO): NO